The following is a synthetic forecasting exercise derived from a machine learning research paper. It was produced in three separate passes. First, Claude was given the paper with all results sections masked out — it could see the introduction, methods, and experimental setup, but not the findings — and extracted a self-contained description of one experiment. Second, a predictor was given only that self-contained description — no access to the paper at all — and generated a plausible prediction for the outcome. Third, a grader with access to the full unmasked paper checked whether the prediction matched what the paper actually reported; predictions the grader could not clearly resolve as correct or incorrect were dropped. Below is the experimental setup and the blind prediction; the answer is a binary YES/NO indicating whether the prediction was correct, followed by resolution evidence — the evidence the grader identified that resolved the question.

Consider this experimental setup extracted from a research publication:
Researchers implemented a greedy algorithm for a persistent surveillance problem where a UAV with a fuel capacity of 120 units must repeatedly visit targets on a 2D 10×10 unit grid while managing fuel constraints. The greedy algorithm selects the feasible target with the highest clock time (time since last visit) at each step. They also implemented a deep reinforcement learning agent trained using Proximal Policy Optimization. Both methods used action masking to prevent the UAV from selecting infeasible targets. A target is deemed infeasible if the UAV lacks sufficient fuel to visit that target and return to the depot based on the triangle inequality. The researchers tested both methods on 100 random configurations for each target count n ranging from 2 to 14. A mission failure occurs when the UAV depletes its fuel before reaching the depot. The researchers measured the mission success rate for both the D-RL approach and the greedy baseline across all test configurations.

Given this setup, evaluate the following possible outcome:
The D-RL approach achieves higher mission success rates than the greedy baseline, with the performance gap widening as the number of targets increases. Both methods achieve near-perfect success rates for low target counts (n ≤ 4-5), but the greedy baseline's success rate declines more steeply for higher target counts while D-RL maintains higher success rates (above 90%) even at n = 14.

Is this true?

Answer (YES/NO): NO